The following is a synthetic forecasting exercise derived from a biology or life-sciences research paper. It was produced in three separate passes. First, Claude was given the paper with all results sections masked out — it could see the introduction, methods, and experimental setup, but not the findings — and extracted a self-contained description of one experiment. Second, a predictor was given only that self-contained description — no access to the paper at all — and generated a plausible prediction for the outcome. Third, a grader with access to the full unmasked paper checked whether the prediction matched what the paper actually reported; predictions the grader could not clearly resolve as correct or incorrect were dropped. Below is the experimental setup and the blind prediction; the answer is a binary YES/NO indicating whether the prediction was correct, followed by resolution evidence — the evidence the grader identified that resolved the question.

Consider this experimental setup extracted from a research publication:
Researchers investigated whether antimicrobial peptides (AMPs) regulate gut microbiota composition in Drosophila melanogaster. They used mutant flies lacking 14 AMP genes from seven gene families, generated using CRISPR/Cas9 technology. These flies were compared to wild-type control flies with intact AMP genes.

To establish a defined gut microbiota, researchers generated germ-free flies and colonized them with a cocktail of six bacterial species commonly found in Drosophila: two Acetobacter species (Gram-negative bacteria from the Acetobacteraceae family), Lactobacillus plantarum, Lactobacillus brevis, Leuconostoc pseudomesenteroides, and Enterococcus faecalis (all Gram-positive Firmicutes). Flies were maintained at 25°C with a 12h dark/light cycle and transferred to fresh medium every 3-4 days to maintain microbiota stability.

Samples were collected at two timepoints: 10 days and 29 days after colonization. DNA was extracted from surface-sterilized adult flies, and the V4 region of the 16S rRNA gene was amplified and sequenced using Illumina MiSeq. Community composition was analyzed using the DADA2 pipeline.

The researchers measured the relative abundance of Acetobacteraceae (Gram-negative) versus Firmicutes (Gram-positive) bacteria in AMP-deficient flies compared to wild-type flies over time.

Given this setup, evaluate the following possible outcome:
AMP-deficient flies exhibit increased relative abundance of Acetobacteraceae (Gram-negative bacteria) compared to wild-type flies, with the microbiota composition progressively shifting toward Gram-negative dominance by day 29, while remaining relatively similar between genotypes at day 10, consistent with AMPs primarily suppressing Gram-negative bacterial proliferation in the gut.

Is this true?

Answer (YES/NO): YES